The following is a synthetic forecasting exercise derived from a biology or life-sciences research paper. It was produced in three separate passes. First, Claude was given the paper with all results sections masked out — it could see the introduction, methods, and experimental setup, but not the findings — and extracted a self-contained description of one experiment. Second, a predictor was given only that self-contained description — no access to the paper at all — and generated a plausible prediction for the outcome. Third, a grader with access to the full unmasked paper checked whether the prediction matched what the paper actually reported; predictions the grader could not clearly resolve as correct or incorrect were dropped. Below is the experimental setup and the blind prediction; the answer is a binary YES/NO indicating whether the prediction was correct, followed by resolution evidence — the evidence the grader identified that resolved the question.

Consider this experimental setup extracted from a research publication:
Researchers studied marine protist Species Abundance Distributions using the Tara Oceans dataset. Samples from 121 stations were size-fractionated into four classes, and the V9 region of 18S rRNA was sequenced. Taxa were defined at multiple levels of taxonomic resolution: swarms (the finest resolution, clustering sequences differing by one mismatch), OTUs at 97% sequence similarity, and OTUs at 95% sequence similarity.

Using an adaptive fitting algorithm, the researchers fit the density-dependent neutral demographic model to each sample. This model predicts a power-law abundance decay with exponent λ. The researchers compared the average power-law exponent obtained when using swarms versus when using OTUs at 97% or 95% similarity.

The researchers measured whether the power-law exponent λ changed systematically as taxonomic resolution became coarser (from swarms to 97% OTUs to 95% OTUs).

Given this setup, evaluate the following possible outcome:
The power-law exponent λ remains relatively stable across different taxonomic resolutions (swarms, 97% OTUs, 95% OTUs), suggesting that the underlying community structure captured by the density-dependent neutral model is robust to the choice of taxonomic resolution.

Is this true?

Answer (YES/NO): NO